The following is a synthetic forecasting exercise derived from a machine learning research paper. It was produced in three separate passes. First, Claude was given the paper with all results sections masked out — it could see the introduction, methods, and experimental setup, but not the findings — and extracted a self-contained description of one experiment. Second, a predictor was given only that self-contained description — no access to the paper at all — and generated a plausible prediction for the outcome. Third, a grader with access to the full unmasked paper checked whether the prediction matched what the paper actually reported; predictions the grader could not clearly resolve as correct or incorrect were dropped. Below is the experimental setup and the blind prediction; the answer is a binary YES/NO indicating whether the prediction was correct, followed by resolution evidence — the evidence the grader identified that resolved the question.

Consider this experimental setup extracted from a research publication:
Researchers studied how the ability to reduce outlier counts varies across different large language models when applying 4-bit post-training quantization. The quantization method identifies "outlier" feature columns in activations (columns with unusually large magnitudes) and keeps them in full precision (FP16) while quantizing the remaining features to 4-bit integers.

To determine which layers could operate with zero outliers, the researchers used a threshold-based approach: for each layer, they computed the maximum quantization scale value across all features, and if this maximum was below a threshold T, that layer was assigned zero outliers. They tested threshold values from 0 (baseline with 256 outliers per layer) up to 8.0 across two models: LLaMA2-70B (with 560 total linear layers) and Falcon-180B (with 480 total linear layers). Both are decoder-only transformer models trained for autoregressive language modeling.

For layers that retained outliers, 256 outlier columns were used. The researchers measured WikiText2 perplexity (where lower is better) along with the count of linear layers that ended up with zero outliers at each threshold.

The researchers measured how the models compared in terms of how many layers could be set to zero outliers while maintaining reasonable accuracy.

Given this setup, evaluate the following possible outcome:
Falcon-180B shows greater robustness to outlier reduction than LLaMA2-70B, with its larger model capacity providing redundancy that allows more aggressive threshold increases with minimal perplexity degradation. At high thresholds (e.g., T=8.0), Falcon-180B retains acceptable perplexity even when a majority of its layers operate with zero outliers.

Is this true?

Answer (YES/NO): NO